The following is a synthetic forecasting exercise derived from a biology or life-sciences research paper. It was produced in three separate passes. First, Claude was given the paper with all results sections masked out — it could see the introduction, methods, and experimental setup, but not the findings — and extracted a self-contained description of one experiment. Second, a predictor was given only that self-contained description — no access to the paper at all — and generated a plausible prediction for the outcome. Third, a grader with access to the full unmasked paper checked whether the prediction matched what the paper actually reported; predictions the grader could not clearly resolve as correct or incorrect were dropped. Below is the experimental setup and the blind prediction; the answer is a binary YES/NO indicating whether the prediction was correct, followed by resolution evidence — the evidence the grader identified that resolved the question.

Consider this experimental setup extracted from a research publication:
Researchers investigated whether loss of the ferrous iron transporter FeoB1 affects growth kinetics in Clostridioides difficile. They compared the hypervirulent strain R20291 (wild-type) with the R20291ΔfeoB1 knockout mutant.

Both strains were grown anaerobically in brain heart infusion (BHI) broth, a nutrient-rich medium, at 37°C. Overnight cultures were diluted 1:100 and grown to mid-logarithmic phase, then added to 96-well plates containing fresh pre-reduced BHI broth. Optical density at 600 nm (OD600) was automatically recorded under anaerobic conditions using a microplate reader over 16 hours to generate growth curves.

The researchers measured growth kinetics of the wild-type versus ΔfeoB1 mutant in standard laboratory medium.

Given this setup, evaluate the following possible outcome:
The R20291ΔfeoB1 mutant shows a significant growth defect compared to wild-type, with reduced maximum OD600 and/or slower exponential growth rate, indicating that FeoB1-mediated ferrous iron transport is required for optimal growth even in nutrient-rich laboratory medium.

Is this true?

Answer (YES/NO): NO